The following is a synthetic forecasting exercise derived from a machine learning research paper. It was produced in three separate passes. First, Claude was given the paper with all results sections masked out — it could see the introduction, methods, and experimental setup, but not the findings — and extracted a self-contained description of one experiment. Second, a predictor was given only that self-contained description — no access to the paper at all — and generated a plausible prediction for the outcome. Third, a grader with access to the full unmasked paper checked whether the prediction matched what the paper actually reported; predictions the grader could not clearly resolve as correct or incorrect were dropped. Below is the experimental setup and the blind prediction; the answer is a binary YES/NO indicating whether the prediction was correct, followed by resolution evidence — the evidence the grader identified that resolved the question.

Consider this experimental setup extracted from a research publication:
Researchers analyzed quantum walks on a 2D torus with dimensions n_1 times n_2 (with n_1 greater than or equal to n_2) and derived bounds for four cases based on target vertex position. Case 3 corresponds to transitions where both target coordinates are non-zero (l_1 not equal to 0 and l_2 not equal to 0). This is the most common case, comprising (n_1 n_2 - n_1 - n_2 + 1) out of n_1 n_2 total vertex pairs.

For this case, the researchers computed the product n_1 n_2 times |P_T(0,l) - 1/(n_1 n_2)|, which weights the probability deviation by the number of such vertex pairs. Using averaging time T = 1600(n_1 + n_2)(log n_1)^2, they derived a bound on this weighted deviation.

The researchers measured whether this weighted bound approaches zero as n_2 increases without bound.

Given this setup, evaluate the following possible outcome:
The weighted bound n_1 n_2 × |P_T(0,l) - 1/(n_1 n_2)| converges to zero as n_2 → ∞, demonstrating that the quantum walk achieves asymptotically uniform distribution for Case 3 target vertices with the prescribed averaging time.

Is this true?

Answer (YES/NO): NO